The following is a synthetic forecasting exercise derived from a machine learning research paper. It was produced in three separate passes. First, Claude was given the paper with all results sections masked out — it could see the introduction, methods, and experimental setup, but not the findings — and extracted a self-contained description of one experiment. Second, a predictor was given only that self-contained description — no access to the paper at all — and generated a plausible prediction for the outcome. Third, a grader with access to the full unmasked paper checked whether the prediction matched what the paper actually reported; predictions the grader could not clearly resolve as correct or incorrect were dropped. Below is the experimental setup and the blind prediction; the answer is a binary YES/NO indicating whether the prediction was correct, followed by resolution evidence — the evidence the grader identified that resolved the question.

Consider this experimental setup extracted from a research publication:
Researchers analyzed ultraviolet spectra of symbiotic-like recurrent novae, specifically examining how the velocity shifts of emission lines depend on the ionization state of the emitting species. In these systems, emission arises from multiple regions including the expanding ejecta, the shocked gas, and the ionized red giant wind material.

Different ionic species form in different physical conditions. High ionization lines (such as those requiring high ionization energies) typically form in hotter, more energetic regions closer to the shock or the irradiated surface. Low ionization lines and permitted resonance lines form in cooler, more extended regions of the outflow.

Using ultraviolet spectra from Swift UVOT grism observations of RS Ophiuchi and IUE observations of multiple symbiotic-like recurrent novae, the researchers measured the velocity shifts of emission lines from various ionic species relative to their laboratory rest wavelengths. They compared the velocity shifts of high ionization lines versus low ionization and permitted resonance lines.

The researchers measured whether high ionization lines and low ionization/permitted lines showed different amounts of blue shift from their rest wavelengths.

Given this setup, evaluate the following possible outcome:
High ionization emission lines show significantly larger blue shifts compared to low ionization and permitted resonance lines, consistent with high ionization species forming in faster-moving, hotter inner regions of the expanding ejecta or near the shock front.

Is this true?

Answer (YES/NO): YES